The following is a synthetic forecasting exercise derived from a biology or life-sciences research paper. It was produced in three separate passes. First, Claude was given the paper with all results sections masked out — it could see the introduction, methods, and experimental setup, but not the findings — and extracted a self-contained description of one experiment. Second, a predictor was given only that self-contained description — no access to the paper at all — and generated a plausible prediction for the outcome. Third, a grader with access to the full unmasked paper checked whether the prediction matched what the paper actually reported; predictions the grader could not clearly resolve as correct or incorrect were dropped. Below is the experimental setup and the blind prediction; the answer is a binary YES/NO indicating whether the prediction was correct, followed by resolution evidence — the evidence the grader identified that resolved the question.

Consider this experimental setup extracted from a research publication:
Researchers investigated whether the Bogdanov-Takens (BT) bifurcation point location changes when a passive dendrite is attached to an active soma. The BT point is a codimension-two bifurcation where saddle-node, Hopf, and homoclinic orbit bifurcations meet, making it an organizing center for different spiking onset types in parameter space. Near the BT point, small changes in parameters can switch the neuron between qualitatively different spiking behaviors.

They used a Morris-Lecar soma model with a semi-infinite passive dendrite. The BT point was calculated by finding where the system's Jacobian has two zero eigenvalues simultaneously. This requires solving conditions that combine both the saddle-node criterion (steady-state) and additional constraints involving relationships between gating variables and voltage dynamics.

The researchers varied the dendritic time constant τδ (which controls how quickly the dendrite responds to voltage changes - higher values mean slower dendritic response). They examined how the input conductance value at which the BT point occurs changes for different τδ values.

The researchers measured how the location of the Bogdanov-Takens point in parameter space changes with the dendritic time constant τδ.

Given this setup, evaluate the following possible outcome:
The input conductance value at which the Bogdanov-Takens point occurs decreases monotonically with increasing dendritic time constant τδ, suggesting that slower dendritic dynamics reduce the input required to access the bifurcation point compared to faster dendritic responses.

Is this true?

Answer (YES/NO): NO